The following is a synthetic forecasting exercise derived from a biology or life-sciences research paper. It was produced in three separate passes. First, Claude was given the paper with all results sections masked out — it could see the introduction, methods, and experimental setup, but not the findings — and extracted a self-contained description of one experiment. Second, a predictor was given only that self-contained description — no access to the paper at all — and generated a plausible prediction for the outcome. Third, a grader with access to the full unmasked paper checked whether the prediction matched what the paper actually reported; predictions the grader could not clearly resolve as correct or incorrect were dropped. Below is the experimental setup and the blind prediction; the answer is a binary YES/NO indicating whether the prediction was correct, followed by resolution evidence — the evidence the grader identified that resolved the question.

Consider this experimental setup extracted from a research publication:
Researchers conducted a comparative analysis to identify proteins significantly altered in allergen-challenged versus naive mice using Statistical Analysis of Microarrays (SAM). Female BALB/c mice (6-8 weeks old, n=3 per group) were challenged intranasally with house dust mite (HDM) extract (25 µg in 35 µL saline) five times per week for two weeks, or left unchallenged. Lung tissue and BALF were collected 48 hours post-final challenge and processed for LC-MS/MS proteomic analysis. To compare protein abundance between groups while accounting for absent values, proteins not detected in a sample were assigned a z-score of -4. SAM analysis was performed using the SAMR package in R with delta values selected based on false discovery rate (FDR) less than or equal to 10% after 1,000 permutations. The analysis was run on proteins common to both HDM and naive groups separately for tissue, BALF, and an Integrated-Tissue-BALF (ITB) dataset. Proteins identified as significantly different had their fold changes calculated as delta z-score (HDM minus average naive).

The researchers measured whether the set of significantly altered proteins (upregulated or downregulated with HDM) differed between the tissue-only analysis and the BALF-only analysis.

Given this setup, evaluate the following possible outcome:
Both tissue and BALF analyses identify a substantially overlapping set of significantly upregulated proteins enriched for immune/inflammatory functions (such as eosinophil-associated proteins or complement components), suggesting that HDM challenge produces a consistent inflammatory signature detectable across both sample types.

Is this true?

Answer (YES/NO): NO